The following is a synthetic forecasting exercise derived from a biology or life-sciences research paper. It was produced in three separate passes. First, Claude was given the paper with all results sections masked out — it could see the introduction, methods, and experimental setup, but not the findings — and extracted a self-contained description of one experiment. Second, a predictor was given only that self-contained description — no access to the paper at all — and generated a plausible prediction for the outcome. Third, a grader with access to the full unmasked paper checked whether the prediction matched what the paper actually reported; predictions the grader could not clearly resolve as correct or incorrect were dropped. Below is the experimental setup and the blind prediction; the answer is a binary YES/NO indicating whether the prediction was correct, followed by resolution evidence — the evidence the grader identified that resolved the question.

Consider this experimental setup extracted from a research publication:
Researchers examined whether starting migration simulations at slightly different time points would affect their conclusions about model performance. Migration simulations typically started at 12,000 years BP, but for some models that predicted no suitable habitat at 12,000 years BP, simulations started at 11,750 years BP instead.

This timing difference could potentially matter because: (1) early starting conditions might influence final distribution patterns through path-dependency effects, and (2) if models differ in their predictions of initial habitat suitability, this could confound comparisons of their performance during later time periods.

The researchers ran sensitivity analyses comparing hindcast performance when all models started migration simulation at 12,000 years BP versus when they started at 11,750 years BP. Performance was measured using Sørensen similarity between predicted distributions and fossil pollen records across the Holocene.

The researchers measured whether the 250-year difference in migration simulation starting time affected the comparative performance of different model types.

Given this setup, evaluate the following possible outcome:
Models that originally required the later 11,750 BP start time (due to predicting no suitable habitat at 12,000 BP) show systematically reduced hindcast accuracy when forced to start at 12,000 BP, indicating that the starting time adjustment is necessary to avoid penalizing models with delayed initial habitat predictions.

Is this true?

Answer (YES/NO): NO